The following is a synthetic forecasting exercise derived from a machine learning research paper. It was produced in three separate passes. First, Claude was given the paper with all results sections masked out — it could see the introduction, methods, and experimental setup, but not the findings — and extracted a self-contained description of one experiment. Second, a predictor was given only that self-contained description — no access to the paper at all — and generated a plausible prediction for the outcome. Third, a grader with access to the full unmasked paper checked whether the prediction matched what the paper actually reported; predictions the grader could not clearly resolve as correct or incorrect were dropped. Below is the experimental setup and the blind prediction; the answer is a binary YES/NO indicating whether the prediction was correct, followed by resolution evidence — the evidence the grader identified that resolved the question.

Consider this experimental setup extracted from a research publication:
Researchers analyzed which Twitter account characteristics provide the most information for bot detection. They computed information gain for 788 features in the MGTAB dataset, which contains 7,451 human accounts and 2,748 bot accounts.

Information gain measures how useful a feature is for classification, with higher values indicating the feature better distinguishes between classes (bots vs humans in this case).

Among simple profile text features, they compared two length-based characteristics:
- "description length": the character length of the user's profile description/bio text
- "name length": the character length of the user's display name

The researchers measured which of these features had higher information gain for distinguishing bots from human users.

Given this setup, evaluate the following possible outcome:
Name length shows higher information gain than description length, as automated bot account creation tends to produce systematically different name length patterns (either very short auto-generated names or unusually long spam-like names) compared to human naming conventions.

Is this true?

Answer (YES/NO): NO